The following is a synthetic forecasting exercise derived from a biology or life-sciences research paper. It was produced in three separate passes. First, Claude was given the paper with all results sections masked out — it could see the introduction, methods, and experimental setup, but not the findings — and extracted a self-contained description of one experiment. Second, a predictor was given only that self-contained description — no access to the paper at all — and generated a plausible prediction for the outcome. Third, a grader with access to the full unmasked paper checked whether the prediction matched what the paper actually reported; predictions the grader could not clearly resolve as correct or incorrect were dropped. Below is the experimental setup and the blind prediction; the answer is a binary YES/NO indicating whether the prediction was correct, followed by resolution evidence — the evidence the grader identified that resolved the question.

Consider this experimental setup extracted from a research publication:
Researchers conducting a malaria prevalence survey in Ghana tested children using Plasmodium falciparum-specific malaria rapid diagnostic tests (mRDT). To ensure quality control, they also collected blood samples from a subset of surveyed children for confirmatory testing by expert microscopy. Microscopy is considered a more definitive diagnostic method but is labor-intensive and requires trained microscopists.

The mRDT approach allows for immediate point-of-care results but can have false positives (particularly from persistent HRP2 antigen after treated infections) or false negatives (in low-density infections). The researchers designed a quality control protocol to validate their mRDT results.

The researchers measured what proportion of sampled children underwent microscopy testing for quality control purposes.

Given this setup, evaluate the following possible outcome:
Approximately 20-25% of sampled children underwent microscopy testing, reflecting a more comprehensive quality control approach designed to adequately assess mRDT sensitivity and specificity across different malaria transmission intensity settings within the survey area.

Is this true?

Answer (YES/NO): NO